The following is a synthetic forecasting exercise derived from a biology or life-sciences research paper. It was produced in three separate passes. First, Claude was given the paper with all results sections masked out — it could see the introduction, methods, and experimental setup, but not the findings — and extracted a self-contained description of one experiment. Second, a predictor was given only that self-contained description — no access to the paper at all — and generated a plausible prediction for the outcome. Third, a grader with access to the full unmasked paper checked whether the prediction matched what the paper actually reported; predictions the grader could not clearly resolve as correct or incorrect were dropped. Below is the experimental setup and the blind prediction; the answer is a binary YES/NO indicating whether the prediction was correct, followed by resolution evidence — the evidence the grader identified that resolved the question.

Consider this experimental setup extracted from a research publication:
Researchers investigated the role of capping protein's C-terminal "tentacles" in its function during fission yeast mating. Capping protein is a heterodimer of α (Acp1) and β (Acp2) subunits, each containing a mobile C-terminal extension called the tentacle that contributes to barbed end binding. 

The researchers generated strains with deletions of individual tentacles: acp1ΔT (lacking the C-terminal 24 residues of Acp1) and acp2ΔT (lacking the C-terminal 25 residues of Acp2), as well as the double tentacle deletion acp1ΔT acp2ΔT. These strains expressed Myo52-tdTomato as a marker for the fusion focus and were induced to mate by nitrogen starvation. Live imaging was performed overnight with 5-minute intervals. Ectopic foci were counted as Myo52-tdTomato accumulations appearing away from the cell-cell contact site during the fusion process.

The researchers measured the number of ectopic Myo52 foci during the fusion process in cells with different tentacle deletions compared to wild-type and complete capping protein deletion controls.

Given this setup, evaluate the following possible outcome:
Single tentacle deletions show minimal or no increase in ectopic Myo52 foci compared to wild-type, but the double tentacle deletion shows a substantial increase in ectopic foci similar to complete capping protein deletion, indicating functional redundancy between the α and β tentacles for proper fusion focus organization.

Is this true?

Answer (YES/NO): NO